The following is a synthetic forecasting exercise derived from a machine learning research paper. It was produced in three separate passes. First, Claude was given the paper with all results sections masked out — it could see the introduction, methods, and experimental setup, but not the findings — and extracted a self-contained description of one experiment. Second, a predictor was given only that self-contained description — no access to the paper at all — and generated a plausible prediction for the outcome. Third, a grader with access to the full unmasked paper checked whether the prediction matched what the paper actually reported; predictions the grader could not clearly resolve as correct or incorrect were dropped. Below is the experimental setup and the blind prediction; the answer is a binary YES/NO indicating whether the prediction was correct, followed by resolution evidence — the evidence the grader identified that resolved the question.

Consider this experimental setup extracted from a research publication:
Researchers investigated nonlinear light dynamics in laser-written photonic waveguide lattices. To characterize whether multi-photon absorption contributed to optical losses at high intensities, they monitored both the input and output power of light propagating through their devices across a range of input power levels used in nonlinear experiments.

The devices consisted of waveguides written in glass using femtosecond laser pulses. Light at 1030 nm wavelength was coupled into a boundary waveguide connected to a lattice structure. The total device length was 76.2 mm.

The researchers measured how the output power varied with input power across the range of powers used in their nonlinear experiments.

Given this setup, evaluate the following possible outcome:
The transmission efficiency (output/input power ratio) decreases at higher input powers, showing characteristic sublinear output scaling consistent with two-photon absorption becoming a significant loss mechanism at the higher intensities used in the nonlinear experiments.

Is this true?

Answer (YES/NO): NO